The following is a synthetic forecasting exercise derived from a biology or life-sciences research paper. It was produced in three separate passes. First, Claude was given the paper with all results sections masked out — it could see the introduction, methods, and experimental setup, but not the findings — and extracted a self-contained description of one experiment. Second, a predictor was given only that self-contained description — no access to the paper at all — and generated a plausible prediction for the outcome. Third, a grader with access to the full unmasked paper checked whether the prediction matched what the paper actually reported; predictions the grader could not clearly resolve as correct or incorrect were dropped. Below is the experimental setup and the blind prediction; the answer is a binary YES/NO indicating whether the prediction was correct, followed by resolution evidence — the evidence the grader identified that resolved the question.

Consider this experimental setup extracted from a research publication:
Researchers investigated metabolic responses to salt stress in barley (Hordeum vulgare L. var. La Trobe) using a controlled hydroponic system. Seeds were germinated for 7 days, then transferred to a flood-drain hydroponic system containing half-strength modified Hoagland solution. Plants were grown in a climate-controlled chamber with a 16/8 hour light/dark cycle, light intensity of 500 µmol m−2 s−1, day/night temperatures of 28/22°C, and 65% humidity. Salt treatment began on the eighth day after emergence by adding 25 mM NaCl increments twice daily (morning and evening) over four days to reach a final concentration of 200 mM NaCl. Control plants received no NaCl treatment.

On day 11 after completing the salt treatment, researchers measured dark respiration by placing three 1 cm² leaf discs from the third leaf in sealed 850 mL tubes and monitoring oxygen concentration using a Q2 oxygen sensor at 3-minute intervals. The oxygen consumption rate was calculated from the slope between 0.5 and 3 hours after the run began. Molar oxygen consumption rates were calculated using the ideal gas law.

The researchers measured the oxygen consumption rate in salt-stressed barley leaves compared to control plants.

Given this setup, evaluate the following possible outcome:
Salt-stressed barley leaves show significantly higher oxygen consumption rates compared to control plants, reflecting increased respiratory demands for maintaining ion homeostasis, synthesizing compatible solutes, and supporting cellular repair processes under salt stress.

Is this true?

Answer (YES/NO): YES